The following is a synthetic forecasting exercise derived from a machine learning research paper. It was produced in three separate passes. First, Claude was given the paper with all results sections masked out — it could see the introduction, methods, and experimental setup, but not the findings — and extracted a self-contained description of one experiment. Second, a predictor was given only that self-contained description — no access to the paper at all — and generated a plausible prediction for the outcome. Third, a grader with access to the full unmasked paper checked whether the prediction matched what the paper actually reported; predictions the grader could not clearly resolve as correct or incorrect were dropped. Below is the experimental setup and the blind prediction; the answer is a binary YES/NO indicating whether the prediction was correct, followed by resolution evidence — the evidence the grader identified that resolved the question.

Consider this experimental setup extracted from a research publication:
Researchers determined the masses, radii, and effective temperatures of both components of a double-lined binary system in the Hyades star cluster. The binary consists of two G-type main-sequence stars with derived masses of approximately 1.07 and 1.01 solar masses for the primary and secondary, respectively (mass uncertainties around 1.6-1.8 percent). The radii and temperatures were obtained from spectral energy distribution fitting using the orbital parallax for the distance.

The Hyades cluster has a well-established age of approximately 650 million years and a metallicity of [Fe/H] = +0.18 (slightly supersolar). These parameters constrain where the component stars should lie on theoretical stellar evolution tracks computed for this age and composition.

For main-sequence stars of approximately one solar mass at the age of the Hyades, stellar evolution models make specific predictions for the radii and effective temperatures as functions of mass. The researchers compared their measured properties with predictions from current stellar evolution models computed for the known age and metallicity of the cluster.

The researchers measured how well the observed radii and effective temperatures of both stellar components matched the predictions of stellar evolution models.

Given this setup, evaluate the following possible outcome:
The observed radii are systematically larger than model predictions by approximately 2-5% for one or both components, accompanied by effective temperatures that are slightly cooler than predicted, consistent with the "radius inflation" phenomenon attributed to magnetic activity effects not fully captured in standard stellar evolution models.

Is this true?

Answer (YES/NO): NO